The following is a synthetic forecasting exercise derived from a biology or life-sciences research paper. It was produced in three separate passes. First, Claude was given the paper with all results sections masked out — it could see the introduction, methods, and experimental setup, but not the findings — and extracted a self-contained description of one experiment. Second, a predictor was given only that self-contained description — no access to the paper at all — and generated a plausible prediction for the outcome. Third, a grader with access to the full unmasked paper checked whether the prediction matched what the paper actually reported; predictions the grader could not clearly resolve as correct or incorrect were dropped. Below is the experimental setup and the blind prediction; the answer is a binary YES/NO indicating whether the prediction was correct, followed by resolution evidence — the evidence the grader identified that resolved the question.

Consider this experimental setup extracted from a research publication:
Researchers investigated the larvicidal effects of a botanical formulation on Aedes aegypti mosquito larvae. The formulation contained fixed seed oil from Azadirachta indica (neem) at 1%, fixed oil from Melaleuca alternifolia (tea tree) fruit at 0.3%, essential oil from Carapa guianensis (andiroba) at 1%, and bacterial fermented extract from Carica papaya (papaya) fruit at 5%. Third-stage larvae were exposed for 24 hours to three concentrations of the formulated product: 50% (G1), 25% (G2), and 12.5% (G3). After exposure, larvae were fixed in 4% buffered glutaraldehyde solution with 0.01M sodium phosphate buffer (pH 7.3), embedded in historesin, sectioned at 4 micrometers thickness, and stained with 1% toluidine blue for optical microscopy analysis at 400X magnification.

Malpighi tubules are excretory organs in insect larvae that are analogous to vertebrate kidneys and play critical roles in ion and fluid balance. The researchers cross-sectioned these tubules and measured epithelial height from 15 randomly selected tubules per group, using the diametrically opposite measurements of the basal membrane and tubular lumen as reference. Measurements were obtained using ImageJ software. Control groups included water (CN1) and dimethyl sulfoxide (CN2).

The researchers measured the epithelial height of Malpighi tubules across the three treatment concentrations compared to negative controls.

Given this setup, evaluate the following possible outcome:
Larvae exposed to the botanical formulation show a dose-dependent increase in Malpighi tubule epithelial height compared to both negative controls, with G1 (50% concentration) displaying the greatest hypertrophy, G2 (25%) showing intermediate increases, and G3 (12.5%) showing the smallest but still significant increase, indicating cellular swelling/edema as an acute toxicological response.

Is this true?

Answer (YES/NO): NO